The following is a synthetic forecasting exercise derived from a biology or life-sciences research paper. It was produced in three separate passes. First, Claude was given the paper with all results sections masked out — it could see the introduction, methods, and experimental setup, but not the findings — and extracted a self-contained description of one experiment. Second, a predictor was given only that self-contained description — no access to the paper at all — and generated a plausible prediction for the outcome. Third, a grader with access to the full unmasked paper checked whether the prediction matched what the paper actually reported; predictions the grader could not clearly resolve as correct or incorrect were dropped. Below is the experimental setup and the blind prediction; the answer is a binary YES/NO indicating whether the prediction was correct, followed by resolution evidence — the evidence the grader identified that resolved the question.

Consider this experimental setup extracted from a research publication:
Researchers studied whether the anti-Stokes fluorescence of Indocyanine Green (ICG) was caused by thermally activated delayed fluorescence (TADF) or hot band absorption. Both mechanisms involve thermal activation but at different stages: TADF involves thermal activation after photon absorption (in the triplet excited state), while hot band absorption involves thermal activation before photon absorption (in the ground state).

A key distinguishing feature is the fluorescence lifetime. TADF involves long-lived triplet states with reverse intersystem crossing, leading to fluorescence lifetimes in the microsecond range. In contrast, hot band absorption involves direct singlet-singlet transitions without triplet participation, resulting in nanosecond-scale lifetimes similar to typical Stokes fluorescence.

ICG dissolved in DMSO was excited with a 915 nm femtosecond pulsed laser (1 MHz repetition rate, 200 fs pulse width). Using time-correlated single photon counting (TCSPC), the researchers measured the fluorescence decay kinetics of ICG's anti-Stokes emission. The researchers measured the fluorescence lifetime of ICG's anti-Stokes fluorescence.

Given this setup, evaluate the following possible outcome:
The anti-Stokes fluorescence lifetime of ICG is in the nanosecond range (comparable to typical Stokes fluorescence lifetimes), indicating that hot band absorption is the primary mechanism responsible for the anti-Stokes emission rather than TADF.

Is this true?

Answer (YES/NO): YES